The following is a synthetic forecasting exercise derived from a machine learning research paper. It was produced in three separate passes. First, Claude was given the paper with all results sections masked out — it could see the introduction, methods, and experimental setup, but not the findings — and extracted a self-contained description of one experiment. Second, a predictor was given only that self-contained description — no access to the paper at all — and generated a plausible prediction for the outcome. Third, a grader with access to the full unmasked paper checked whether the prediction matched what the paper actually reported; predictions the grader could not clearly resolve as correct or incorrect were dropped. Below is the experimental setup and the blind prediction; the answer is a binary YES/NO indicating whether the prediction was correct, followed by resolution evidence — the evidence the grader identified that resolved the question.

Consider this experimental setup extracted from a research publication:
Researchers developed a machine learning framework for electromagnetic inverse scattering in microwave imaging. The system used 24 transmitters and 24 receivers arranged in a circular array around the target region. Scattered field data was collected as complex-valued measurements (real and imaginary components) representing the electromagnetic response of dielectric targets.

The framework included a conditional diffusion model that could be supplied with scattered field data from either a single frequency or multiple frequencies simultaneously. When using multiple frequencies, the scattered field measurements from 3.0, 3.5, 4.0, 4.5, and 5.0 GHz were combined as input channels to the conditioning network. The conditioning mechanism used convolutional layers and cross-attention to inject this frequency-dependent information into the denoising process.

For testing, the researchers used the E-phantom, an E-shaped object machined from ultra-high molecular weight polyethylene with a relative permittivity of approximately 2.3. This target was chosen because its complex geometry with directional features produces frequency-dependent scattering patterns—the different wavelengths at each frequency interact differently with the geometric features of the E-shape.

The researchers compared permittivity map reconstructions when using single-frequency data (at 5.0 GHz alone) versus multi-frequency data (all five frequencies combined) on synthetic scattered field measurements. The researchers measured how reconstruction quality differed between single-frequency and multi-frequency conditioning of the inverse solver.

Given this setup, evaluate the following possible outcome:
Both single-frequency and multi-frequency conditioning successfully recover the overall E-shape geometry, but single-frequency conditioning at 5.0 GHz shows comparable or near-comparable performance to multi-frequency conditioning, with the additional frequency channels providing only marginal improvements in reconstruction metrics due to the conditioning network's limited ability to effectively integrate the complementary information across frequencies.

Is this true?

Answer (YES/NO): NO